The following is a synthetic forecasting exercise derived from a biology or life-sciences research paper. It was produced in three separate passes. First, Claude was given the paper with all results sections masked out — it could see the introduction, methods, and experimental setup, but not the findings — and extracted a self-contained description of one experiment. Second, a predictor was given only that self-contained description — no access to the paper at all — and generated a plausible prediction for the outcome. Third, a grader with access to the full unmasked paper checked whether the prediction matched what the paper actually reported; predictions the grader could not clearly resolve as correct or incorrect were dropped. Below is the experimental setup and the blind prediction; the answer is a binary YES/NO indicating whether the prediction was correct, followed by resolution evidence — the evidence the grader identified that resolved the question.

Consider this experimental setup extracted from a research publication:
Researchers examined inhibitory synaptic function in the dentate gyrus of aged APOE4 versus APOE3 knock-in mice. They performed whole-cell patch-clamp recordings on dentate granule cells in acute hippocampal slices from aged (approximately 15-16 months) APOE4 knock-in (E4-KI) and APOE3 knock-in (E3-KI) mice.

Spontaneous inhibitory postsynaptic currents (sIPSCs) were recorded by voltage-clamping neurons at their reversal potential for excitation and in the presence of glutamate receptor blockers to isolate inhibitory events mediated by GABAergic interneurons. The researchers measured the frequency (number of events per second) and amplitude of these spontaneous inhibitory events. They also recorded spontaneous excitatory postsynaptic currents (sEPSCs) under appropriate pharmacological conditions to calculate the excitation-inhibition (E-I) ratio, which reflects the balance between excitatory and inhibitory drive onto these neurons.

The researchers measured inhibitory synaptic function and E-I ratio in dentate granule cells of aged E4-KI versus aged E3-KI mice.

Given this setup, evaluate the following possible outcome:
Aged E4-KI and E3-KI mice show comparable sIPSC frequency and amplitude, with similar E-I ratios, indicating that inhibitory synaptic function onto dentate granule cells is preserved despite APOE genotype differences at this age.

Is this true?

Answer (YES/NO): NO